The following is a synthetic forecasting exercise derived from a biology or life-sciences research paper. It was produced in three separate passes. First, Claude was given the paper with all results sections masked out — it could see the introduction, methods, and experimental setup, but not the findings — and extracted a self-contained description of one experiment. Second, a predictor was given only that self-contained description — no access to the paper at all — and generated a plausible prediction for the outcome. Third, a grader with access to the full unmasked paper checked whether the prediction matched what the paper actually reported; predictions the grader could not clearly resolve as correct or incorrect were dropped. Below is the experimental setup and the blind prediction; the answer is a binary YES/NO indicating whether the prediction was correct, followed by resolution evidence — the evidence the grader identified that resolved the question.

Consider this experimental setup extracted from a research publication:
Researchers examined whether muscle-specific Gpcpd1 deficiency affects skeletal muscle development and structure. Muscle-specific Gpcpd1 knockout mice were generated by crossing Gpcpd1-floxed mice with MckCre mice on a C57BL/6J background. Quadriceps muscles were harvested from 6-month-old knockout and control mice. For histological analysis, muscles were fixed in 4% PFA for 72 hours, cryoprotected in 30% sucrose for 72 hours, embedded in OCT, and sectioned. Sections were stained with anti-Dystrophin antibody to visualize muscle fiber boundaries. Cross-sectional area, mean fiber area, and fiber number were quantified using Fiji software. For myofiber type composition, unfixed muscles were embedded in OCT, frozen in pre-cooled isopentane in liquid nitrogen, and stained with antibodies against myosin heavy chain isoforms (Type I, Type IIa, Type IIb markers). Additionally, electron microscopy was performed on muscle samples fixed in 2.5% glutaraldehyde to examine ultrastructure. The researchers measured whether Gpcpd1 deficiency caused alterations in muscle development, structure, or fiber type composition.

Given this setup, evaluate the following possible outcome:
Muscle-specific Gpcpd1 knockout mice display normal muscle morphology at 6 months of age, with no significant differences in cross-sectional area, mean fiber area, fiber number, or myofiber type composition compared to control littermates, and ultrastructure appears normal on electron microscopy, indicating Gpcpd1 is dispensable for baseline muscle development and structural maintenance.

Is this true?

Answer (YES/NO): YES